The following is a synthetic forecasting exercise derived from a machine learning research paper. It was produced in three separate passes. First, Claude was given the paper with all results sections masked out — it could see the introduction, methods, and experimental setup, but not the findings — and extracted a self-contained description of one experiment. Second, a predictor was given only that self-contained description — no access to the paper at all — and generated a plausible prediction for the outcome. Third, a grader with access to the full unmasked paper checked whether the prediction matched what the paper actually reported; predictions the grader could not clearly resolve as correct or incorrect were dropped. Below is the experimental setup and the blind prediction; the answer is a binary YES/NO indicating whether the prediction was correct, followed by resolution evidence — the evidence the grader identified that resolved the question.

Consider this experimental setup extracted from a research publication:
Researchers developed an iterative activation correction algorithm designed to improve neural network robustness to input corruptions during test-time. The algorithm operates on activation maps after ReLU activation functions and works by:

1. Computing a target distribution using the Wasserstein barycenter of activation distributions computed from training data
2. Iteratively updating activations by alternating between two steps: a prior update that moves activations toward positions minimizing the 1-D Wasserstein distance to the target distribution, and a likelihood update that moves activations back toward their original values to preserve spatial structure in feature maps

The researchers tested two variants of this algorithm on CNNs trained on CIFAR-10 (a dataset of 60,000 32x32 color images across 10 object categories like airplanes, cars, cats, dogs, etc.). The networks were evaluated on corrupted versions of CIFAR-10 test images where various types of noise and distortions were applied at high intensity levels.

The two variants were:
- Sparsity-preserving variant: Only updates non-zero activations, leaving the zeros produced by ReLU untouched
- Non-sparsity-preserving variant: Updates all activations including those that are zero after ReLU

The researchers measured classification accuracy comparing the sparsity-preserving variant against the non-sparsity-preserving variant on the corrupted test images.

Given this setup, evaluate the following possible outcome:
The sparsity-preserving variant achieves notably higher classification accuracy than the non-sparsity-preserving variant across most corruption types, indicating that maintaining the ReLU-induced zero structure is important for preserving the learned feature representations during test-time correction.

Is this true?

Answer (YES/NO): YES